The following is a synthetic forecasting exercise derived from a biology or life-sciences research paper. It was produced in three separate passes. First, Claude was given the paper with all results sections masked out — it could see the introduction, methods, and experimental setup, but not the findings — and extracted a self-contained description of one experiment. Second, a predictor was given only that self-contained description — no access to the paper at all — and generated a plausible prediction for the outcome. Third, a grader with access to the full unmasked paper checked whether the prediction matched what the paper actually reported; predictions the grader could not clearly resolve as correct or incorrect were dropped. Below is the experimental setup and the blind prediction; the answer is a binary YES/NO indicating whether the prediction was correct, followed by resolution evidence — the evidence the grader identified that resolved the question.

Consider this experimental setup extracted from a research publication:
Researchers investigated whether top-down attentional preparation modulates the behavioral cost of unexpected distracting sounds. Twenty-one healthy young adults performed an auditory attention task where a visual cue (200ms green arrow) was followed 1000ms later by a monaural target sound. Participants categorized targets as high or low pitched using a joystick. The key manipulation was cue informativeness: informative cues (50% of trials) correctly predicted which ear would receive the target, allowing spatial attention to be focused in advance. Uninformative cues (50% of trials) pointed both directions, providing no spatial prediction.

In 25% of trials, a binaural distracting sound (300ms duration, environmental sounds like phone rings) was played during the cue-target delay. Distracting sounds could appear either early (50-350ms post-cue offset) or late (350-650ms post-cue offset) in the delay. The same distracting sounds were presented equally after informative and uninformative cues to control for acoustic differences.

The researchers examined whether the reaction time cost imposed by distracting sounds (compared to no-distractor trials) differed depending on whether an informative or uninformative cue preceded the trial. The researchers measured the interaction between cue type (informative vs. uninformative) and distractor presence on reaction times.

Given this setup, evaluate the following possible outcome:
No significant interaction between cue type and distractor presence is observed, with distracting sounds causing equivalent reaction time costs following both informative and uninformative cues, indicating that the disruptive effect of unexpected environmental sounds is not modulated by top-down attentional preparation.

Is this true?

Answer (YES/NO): YES